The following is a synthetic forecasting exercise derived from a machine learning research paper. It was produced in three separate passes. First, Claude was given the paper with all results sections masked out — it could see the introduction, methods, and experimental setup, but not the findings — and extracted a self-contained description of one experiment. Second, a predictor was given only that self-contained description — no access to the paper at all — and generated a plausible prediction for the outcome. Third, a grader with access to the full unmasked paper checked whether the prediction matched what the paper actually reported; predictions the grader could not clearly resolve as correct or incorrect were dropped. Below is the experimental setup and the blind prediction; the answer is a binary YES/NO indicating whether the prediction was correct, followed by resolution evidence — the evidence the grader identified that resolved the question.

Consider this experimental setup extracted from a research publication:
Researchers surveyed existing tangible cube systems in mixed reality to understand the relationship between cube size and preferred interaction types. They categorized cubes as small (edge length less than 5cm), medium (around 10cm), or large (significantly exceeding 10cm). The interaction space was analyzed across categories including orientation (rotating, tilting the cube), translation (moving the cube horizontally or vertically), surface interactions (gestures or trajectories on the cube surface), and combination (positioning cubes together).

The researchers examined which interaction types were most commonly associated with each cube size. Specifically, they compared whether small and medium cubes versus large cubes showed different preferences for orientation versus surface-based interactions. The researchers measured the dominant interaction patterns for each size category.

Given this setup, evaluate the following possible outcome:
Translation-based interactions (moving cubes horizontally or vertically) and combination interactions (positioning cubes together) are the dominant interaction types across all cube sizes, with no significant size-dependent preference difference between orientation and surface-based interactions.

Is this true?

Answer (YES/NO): NO